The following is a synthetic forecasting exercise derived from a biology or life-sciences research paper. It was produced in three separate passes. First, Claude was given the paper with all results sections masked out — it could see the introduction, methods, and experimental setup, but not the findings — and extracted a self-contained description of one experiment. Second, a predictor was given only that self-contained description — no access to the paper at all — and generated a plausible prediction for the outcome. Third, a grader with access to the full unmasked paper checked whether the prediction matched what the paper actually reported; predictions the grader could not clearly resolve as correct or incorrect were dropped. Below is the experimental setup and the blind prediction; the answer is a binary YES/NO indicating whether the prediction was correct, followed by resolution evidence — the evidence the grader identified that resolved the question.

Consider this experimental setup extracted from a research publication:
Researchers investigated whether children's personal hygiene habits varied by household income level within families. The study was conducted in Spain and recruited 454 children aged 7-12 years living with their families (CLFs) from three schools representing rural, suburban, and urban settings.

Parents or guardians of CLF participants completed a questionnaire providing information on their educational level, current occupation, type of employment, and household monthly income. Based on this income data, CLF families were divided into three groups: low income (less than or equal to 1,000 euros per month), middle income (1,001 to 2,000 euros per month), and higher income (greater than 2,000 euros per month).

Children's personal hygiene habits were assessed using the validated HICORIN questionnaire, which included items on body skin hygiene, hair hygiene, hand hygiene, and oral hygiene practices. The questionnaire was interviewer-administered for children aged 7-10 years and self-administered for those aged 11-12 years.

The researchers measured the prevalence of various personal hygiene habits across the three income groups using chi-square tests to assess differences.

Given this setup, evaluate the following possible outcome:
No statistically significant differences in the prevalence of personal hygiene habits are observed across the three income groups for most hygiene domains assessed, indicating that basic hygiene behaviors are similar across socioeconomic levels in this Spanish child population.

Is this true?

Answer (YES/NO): NO